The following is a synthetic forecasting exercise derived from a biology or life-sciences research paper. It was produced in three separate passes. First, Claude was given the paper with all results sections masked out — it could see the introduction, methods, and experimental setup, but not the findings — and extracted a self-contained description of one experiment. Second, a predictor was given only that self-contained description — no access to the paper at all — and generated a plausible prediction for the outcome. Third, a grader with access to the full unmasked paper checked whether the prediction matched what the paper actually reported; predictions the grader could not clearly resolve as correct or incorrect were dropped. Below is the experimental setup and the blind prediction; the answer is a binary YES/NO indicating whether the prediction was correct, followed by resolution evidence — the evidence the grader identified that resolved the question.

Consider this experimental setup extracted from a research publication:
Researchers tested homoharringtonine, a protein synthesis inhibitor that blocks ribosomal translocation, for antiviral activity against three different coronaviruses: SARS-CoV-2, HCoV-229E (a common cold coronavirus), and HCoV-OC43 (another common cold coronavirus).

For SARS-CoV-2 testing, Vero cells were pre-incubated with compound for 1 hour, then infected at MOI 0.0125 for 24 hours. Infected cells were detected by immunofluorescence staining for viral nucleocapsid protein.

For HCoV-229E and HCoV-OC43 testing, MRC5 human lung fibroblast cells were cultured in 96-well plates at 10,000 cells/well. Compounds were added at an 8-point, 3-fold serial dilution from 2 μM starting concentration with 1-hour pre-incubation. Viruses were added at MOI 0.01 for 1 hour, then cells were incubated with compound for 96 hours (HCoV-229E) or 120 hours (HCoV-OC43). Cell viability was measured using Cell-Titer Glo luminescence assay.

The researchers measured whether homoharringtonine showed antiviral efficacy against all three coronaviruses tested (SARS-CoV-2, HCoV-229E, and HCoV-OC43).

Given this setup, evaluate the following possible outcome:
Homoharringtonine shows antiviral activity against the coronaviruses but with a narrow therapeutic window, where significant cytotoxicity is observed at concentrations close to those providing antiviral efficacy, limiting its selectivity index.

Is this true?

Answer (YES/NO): NO